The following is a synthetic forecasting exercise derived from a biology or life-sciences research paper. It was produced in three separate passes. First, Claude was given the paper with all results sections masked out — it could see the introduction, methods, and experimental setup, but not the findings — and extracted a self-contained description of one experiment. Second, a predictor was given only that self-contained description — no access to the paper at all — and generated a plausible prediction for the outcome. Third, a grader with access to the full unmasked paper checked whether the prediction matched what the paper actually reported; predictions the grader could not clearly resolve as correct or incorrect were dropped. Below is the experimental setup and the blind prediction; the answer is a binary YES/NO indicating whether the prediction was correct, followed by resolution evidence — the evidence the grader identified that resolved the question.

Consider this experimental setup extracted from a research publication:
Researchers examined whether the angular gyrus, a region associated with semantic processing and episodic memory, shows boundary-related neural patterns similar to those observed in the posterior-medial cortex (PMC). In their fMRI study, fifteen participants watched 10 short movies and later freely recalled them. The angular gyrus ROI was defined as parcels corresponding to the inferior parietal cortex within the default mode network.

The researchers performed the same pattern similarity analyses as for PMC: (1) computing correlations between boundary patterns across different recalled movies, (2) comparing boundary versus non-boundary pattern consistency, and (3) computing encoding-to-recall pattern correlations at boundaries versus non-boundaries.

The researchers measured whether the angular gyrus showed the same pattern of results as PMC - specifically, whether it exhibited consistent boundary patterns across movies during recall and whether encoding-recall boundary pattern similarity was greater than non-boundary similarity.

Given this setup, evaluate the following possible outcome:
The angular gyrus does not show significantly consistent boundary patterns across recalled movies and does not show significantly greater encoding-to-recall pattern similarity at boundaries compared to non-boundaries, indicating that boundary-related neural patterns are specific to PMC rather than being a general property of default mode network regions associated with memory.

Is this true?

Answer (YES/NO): NO